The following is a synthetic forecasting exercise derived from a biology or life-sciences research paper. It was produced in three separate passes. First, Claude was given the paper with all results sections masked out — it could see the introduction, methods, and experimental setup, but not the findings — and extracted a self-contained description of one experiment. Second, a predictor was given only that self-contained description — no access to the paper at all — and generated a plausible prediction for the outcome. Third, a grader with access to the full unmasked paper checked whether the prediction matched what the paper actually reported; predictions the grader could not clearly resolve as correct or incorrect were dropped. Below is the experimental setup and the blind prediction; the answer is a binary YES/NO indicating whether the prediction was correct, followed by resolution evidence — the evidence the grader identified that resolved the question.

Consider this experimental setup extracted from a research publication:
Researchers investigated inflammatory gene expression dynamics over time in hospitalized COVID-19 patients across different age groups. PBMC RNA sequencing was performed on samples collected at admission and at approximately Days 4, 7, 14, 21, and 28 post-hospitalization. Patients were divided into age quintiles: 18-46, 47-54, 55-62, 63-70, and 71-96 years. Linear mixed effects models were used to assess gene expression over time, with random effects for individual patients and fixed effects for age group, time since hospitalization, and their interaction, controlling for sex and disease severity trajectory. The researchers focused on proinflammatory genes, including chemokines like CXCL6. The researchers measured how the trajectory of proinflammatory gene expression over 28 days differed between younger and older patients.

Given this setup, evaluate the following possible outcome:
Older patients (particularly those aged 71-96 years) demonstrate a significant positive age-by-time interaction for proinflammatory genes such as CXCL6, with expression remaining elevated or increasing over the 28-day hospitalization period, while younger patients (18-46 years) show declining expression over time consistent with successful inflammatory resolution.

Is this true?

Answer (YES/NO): YES